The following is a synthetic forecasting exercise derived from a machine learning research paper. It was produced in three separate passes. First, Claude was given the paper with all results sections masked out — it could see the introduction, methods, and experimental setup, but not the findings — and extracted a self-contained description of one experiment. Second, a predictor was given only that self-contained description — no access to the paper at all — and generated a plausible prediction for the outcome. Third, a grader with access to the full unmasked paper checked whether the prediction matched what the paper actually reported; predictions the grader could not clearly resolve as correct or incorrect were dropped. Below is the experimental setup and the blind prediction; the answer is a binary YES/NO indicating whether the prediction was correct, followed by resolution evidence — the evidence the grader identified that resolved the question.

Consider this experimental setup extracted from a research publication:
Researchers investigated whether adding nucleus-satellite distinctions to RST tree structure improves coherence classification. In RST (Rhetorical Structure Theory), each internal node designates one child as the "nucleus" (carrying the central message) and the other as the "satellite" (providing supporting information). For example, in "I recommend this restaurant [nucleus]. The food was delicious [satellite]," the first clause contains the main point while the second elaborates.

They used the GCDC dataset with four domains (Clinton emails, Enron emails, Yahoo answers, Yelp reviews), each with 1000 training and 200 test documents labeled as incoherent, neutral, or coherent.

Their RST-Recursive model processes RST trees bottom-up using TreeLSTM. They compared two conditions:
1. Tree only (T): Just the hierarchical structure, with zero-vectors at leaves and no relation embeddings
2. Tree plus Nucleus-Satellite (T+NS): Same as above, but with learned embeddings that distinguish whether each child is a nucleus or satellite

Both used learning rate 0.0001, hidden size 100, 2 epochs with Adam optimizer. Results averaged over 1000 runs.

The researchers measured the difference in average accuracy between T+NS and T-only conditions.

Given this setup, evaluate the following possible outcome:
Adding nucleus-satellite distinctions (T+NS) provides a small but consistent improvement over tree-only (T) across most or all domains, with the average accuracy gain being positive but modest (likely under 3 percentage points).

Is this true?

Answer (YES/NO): NO